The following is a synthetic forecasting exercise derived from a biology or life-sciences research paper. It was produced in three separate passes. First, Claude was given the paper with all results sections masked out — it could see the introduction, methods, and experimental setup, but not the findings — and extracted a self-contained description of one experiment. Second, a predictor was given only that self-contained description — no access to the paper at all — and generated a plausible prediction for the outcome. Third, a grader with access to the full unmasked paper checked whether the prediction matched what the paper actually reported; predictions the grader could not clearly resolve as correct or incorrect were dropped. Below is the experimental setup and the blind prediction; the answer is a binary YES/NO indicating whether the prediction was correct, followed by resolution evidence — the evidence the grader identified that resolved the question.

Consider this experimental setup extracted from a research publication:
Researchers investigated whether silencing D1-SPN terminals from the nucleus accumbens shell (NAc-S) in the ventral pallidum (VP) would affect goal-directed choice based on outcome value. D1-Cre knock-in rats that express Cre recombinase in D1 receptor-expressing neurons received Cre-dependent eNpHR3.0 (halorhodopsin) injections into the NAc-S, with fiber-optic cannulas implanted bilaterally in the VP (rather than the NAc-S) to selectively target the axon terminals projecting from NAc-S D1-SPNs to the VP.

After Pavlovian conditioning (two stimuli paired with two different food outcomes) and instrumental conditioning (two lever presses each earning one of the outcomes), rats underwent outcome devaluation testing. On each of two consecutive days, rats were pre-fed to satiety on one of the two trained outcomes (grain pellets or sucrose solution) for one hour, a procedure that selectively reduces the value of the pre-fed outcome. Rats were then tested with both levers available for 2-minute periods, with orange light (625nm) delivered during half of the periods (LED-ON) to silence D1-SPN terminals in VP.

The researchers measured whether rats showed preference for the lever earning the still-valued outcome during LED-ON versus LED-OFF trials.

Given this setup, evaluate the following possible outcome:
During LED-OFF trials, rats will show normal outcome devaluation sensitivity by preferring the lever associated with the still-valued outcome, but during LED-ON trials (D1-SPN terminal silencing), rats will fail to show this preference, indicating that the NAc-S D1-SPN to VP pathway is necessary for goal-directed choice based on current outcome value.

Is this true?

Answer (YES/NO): NO